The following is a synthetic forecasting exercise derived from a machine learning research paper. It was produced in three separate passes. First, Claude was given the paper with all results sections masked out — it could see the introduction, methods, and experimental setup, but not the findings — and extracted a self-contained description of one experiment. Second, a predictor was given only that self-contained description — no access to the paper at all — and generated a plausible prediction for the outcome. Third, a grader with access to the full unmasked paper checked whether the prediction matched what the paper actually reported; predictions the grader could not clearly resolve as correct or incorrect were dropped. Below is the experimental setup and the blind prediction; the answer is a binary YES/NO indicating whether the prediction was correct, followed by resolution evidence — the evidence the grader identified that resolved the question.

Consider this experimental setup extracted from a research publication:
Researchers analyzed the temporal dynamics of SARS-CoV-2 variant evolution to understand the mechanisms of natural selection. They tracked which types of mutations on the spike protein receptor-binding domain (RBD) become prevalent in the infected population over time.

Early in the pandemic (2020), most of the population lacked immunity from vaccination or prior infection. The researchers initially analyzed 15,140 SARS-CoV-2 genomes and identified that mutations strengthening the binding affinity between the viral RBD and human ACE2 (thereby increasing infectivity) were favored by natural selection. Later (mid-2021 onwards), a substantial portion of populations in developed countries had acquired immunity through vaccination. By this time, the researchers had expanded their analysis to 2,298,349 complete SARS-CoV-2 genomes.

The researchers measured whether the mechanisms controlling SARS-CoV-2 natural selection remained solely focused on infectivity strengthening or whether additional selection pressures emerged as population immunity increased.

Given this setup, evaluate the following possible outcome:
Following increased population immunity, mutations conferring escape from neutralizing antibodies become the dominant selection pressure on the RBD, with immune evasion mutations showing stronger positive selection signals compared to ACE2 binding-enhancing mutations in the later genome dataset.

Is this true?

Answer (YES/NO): NO